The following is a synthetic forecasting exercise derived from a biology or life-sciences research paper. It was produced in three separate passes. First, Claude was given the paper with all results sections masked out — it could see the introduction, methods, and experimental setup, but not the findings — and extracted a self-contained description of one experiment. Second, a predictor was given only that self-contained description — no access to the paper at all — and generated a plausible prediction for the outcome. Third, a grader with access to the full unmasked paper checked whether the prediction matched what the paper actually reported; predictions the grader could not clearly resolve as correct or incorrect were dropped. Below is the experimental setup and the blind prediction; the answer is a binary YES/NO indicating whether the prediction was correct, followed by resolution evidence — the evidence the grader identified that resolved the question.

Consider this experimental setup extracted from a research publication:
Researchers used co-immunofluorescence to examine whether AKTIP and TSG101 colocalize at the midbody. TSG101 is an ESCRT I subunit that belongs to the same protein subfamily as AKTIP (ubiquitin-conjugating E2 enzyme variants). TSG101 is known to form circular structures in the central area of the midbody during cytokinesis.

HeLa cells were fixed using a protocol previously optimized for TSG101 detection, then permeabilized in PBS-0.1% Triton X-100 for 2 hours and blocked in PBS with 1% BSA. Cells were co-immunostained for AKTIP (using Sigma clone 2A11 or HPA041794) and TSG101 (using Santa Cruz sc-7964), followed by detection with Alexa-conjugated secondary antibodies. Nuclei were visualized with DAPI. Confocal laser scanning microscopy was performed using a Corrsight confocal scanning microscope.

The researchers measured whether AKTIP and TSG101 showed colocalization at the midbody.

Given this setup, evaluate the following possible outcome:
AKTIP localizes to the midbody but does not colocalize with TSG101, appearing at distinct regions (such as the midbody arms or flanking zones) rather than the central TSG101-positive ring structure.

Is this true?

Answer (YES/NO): NO